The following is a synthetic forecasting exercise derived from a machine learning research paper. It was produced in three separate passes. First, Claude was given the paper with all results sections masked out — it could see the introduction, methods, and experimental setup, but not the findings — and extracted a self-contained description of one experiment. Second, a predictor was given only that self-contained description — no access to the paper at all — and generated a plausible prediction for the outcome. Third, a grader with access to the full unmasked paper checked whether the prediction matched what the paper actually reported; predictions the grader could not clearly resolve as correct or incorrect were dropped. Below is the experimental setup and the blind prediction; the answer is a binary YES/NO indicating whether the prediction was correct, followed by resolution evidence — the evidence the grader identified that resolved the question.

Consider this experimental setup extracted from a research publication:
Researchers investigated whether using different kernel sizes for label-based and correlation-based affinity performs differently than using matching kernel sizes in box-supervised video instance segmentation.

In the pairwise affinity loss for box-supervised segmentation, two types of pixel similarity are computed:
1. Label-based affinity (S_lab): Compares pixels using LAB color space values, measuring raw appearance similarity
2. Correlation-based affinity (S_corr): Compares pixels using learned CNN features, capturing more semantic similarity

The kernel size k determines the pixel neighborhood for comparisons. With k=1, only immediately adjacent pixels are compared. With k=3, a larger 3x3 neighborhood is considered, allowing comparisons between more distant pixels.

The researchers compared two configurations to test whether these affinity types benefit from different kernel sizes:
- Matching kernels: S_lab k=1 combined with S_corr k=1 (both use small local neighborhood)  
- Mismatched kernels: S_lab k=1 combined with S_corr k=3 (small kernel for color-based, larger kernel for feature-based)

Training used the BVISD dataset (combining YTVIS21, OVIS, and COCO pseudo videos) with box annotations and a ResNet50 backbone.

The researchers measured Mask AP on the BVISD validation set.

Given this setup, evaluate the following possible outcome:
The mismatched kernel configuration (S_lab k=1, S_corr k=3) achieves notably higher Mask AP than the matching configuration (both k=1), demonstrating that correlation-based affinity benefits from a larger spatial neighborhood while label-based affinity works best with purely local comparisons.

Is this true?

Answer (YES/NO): YES